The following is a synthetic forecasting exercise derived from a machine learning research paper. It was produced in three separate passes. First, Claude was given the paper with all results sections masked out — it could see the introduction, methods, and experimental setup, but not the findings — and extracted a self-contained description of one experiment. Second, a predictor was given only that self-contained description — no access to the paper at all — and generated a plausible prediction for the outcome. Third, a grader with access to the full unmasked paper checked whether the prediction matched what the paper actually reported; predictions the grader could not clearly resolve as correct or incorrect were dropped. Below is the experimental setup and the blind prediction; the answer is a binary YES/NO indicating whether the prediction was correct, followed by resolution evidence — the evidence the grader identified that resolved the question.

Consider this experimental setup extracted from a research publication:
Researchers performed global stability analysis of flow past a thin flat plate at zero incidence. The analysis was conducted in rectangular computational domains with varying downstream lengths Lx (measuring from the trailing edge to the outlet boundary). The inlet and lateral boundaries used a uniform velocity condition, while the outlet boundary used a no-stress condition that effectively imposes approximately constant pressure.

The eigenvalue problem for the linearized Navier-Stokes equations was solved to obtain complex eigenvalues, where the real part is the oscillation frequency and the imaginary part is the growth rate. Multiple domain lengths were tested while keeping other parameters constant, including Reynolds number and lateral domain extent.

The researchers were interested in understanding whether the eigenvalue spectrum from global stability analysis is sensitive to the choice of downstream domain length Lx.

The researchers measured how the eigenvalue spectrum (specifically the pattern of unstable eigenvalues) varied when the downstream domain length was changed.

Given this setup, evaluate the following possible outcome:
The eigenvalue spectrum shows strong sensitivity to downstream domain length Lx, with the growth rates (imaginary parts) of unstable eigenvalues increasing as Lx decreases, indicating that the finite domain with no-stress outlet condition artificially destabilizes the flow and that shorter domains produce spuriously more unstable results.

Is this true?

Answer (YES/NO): NO